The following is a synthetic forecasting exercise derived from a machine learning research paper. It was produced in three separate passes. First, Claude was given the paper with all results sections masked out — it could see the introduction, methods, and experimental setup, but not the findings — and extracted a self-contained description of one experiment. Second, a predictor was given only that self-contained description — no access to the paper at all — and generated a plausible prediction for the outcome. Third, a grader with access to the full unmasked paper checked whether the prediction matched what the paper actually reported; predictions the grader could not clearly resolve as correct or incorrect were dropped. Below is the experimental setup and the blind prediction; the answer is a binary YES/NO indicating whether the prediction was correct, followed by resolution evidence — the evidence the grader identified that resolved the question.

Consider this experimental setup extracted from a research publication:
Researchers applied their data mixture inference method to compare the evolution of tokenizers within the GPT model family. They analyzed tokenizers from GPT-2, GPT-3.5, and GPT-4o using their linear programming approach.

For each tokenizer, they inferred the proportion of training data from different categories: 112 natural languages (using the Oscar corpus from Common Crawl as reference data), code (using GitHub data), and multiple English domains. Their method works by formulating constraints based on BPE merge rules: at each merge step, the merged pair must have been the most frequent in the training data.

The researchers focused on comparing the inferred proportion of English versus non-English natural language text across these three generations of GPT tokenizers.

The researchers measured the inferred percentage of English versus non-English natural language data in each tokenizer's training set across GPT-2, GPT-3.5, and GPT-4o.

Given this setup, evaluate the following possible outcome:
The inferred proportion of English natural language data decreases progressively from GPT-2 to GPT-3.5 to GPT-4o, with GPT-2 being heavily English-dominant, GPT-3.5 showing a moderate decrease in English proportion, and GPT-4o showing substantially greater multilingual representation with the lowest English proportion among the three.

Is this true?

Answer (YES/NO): NO